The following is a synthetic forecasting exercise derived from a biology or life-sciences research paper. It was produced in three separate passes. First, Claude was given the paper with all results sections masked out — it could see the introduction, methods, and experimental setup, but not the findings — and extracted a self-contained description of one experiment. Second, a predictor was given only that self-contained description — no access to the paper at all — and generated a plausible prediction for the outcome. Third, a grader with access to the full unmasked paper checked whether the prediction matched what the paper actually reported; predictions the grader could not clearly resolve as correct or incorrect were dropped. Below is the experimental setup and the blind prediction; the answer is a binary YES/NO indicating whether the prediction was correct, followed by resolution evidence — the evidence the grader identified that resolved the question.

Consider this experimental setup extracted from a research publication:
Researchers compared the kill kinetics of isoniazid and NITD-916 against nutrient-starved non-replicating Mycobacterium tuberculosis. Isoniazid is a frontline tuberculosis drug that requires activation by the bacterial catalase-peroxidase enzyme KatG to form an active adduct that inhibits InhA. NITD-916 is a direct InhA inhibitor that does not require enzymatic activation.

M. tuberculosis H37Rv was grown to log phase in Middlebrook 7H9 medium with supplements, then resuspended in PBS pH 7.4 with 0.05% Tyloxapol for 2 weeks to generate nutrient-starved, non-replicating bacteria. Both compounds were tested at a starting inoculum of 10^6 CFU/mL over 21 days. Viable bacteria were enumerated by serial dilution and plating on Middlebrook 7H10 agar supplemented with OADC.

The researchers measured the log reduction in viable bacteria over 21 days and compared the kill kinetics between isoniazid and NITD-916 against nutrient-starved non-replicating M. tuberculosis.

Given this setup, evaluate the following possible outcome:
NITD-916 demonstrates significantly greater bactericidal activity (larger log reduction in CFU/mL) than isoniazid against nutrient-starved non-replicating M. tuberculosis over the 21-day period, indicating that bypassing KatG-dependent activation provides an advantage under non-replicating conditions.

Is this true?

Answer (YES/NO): NO